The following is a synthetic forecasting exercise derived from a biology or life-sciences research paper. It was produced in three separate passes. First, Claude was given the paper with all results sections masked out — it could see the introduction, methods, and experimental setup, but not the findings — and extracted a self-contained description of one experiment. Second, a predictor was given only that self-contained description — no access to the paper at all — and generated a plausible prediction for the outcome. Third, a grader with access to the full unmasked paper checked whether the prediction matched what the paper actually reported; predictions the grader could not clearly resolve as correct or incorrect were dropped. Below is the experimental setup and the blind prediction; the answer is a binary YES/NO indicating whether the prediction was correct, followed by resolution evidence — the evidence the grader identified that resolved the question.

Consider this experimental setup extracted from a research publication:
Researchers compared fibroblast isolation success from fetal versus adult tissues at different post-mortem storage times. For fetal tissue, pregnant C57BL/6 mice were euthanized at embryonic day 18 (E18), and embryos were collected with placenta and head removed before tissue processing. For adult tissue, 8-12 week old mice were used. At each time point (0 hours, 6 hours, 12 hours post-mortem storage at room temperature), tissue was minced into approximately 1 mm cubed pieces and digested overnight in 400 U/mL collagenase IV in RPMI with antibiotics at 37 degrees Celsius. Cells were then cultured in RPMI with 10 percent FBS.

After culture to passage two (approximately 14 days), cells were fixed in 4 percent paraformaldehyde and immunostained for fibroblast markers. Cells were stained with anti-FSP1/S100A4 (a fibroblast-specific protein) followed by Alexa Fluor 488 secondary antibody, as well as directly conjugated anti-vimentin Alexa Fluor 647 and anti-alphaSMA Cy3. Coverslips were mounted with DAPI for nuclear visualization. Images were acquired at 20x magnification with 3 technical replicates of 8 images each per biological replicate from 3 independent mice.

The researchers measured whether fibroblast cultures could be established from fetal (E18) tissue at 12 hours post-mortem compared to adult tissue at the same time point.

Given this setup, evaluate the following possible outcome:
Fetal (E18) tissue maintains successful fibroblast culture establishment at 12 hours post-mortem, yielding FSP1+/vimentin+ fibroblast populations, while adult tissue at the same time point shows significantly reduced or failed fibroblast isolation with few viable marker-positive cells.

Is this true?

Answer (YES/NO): NO